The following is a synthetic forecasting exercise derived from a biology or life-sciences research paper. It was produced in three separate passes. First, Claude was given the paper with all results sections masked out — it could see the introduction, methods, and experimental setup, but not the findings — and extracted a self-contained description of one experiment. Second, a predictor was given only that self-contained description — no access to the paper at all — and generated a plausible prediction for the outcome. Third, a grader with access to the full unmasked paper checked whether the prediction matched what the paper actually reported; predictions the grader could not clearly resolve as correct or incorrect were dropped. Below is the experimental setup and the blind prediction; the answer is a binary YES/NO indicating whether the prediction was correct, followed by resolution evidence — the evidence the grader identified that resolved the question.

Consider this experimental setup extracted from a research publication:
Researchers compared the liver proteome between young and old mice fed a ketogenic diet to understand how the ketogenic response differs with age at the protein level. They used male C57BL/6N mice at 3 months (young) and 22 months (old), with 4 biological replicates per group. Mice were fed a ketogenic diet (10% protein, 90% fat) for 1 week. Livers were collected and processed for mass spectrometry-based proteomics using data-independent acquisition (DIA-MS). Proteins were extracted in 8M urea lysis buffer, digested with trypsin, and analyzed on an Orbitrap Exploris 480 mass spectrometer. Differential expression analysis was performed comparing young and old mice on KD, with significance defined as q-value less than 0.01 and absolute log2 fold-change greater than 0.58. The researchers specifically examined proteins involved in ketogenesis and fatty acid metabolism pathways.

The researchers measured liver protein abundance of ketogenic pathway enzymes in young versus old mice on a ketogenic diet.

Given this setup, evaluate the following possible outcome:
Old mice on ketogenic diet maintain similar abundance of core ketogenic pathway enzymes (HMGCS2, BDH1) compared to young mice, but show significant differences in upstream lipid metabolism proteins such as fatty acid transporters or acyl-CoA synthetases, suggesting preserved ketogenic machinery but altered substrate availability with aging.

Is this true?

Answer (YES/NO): NO